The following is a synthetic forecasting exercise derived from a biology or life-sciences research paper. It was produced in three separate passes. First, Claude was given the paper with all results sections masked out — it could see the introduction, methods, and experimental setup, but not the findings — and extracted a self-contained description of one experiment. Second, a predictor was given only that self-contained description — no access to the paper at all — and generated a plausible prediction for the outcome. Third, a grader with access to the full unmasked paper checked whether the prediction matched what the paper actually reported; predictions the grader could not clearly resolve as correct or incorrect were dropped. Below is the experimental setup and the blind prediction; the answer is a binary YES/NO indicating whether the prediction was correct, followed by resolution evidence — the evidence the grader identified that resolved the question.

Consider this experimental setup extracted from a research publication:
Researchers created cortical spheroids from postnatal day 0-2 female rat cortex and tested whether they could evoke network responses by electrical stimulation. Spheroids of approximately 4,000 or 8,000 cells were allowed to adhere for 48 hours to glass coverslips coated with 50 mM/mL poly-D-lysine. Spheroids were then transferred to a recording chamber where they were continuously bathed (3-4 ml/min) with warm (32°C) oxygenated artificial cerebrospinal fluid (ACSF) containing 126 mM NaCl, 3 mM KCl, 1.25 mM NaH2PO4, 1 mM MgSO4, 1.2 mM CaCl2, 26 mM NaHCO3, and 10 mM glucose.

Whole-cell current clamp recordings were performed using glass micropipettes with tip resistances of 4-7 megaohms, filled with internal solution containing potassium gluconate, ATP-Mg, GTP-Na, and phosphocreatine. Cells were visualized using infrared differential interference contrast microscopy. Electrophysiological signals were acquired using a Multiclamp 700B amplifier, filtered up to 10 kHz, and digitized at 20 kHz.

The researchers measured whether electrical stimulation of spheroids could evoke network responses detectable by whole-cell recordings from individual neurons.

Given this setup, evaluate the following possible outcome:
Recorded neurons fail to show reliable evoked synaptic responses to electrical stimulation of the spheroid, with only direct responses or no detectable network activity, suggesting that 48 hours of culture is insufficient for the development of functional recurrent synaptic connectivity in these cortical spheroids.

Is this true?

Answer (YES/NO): NO